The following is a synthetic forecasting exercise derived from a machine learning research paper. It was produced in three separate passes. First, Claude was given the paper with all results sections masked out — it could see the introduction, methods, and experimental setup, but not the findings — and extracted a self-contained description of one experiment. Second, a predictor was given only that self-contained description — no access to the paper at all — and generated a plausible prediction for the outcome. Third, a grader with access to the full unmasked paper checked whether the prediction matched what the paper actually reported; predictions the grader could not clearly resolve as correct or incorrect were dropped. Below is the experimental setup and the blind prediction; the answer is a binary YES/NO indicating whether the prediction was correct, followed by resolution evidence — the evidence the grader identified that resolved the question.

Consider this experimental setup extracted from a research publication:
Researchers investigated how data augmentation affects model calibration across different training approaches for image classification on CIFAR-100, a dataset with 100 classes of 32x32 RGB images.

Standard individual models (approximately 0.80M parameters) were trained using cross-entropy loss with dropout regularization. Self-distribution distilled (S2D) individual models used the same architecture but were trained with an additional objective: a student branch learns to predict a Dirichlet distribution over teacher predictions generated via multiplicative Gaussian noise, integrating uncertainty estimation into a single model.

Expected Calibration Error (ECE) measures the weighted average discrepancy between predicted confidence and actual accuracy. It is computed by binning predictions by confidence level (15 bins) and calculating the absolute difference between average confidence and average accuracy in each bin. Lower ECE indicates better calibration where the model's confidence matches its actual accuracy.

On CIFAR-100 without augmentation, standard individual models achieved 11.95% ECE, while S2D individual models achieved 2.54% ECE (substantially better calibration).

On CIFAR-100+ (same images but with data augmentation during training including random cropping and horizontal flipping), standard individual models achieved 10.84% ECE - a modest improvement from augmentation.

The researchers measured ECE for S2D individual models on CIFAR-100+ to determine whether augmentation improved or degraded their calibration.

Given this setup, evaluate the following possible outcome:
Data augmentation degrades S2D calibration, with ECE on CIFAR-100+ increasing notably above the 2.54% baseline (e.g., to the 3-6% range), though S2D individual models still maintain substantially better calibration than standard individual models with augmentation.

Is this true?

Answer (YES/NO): YES